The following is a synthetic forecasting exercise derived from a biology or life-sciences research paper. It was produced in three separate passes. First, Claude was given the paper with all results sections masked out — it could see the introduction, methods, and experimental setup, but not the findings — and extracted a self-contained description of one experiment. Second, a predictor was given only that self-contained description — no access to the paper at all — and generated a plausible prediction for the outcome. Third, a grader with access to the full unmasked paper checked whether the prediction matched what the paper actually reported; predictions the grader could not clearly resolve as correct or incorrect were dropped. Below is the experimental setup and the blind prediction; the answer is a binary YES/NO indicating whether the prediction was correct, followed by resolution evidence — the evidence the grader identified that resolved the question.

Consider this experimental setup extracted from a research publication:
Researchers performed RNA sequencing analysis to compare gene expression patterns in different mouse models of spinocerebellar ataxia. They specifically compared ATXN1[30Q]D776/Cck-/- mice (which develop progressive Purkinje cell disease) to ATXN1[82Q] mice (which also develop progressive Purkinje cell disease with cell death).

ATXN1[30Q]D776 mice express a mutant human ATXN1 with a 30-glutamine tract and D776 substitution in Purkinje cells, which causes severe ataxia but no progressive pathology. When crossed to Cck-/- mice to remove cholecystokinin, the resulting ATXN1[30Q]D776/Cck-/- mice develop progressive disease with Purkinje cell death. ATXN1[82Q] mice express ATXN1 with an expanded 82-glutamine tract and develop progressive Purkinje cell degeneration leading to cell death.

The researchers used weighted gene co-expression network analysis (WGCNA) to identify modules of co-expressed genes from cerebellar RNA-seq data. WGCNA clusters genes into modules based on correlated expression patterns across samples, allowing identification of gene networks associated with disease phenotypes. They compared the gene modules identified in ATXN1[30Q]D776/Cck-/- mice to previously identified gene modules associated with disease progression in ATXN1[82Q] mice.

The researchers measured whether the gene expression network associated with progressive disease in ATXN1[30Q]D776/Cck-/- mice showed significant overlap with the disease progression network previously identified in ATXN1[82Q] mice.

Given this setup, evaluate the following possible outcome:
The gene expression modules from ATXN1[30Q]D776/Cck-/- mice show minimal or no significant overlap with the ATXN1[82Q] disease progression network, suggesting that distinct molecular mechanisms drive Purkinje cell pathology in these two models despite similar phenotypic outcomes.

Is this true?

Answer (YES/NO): NO